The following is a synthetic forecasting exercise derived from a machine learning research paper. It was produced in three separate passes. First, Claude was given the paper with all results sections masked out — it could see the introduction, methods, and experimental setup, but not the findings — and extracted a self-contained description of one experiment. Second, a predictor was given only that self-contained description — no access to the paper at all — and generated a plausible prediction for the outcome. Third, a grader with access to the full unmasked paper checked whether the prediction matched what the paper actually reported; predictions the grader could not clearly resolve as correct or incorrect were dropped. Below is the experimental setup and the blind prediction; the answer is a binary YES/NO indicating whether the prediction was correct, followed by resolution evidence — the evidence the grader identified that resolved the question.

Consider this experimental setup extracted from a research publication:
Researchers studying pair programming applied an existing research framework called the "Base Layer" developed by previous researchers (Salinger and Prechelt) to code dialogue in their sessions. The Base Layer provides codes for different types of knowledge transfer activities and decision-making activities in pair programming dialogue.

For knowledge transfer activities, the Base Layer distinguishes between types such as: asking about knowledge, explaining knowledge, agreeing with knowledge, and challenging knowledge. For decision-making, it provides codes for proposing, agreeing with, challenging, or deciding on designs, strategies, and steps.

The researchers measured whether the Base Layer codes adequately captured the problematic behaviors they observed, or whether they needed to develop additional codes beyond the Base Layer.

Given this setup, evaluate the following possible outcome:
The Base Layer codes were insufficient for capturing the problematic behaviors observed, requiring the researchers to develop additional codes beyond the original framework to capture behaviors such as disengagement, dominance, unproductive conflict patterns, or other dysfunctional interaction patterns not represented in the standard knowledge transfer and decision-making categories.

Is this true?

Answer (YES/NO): YES